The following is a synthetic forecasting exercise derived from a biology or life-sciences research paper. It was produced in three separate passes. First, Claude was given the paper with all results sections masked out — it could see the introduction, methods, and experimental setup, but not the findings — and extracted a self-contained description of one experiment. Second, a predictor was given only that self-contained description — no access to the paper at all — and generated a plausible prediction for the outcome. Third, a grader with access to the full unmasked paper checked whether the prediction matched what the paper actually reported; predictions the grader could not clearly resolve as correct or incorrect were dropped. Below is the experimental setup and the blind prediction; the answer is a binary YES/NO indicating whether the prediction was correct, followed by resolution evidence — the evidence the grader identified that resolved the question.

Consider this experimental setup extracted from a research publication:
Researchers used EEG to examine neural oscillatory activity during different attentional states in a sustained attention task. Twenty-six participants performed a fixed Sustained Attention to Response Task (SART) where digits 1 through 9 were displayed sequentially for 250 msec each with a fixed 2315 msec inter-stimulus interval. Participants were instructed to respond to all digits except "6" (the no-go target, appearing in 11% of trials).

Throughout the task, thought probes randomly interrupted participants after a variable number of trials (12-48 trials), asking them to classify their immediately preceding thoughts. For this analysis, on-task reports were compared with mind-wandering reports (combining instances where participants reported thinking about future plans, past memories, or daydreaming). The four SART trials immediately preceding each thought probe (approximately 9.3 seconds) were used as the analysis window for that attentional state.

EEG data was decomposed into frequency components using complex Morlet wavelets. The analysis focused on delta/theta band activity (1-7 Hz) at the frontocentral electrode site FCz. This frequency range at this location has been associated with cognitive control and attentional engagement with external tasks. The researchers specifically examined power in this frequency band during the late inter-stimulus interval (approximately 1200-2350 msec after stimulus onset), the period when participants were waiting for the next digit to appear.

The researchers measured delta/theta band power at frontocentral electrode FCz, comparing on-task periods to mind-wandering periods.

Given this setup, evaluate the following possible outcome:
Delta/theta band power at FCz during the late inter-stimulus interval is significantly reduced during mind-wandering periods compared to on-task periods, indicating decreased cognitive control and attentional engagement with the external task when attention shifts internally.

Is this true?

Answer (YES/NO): YES